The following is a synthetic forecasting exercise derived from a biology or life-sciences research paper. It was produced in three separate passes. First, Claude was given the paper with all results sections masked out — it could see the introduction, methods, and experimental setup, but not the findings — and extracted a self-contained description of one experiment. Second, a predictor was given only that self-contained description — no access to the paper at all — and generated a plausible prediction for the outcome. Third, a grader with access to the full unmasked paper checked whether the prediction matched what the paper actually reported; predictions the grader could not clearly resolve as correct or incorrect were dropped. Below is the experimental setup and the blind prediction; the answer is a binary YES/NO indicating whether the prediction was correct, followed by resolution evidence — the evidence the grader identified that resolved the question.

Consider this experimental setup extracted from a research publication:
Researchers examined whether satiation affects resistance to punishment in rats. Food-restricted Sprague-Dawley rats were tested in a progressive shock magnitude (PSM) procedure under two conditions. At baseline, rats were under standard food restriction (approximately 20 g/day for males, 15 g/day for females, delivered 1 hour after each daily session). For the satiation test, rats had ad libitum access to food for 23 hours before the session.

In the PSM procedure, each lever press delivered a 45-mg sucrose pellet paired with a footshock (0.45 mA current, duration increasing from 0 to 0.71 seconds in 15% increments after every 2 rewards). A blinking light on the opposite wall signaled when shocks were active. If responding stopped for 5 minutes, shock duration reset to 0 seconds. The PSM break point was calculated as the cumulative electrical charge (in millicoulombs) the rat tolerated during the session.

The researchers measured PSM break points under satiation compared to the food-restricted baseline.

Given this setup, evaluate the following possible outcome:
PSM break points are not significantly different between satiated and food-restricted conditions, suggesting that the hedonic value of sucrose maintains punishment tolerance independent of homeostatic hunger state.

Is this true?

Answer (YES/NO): NO